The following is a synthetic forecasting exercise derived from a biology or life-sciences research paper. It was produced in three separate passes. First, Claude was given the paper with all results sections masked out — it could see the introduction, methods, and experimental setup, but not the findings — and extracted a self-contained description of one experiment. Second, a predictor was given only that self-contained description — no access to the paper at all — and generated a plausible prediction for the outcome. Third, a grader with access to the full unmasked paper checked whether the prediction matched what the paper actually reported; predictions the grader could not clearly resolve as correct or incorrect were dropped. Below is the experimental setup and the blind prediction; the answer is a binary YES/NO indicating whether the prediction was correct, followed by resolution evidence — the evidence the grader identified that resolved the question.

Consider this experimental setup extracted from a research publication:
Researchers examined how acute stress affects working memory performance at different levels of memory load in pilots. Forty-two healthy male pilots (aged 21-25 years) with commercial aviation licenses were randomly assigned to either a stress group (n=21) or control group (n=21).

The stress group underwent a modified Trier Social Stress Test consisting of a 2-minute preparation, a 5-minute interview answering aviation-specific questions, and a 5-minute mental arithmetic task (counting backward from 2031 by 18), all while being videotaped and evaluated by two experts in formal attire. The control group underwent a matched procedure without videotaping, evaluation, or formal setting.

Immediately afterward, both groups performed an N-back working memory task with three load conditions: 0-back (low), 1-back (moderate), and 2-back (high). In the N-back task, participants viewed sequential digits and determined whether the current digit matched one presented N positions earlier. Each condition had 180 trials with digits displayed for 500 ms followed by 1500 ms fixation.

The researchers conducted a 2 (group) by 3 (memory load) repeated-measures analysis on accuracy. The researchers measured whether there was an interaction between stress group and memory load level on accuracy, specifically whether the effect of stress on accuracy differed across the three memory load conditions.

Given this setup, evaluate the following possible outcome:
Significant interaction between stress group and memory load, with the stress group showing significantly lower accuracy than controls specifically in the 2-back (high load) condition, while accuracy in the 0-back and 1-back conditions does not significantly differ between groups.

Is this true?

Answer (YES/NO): NO